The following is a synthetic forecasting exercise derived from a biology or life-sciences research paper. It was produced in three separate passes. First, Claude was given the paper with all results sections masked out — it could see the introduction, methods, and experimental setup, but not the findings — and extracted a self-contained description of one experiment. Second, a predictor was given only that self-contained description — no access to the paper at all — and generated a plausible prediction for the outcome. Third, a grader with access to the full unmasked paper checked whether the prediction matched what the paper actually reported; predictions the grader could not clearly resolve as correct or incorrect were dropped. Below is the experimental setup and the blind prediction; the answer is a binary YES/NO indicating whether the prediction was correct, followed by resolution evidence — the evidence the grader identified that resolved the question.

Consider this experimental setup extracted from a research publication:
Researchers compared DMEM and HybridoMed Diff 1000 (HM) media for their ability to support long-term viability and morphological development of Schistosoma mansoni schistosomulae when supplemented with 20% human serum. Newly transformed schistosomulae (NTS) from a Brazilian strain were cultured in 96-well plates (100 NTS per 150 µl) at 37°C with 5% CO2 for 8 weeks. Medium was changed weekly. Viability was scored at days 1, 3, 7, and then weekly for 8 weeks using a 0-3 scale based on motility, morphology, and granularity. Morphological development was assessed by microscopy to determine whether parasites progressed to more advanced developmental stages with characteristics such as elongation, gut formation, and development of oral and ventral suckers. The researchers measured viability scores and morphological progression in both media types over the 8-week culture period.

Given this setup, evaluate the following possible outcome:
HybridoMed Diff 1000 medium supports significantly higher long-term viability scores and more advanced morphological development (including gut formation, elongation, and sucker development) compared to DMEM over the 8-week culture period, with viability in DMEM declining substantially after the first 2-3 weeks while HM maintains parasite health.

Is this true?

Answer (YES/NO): NO